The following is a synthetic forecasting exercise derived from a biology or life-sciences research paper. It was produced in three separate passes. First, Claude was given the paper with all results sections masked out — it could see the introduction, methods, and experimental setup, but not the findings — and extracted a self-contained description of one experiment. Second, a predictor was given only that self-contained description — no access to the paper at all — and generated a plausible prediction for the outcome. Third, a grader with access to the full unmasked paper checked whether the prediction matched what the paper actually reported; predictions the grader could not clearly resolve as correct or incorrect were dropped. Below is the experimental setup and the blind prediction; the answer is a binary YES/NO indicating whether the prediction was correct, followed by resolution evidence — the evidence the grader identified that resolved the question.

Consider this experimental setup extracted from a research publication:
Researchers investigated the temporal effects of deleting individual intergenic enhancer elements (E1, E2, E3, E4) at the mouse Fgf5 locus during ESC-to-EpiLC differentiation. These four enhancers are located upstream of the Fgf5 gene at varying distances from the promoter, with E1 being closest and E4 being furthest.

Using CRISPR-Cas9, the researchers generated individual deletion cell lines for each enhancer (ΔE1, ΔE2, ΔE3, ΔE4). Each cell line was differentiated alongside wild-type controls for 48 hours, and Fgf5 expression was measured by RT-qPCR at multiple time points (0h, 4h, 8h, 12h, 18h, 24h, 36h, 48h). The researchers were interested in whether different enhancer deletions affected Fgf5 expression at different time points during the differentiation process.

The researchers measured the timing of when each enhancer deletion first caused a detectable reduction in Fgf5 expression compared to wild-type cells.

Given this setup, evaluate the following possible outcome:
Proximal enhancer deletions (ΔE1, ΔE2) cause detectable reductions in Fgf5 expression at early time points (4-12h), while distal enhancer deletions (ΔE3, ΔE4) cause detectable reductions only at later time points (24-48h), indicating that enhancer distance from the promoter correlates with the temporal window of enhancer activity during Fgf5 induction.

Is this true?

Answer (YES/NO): NO